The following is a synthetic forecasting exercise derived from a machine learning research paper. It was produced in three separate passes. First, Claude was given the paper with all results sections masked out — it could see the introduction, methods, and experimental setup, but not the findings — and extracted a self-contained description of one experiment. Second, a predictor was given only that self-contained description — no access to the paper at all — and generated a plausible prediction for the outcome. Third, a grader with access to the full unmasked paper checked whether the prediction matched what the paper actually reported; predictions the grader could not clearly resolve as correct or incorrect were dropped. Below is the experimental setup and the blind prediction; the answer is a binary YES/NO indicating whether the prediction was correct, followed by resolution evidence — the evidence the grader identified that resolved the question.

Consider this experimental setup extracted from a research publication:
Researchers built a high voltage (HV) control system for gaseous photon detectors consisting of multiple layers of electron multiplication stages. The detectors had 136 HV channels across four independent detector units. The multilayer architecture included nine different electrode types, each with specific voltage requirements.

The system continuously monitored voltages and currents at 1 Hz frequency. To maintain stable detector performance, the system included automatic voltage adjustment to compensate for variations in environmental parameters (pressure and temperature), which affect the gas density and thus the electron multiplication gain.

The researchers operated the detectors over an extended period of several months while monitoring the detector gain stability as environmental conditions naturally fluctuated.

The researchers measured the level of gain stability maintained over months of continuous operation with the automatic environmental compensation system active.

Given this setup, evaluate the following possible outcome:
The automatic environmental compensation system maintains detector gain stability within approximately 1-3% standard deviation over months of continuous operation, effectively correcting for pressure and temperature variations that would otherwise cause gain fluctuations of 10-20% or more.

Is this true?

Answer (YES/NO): NO